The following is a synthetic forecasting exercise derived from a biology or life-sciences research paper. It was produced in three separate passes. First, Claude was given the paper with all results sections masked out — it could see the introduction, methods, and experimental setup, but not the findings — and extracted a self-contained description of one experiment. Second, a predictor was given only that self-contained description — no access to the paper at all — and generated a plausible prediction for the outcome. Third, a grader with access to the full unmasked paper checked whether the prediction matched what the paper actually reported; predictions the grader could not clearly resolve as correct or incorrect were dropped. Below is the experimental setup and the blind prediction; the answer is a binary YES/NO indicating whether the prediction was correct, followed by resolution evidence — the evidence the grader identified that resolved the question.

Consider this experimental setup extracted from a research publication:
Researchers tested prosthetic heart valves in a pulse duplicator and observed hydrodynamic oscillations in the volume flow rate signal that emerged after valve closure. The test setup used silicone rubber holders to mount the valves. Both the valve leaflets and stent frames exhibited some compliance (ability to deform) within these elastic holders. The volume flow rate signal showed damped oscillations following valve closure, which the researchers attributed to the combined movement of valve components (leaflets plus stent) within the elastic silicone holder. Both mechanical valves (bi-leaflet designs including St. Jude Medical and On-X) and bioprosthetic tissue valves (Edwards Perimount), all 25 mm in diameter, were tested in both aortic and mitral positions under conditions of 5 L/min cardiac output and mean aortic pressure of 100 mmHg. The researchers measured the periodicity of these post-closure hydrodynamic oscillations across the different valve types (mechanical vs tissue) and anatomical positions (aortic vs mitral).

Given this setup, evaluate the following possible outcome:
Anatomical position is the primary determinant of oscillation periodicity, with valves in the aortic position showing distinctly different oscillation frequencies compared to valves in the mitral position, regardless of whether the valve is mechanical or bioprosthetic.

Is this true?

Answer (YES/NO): NO